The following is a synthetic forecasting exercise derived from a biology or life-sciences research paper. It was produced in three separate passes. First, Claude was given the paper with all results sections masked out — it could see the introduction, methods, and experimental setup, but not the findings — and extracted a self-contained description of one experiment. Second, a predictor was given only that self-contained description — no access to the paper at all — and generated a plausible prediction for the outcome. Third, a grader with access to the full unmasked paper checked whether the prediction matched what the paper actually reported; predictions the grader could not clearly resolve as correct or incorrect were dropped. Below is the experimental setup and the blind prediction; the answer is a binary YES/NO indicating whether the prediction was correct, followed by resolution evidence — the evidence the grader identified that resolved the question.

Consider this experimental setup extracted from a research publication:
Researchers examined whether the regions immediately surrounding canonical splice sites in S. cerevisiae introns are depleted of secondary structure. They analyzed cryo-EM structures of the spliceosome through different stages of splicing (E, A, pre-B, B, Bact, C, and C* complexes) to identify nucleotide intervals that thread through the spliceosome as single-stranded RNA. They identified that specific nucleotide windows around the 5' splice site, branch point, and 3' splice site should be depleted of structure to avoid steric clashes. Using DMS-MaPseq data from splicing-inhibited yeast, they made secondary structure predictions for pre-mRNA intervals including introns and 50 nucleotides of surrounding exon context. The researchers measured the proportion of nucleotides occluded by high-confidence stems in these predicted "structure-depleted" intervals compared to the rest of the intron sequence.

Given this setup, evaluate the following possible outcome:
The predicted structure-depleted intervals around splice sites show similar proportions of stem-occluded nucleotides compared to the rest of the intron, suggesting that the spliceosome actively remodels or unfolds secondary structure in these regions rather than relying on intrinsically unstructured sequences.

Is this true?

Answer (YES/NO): NO